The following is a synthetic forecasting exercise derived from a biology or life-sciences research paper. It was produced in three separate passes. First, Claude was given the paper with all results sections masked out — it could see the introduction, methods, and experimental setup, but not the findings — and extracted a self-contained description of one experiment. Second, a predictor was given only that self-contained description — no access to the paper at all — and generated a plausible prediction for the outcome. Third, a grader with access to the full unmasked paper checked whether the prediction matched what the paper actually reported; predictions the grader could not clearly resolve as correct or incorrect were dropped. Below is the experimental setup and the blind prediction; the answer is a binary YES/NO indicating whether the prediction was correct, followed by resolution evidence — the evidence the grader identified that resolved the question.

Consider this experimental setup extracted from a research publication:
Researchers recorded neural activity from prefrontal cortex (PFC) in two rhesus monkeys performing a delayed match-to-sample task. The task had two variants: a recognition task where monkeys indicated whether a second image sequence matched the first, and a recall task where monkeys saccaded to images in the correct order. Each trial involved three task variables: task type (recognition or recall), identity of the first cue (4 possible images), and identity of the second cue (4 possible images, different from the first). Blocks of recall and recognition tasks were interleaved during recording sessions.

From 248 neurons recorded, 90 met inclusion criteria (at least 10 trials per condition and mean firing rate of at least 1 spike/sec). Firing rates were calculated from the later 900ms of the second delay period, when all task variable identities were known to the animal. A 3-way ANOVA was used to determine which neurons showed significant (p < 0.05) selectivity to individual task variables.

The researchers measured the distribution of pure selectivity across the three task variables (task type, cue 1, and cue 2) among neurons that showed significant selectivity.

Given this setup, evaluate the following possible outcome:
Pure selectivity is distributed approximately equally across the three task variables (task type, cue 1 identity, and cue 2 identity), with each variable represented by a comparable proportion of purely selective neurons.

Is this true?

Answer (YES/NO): NO